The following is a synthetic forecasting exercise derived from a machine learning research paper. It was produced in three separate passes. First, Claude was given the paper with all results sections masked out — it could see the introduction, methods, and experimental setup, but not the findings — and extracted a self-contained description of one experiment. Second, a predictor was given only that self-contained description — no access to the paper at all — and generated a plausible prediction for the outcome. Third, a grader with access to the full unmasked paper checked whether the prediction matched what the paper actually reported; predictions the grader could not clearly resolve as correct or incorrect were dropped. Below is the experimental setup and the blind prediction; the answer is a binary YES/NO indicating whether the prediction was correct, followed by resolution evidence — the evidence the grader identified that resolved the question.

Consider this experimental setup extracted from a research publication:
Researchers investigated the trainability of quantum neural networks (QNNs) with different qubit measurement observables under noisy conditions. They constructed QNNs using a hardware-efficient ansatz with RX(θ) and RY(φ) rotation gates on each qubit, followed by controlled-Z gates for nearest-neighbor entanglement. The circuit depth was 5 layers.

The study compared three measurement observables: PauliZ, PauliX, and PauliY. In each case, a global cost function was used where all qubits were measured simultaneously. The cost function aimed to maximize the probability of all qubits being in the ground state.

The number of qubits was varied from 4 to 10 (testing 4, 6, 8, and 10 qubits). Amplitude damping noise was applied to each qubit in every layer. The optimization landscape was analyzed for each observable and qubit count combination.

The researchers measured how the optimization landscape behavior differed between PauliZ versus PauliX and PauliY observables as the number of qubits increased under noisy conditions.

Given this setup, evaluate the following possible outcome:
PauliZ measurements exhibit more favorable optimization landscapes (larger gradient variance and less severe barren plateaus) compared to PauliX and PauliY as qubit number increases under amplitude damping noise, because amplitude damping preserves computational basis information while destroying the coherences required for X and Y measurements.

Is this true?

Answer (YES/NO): YES